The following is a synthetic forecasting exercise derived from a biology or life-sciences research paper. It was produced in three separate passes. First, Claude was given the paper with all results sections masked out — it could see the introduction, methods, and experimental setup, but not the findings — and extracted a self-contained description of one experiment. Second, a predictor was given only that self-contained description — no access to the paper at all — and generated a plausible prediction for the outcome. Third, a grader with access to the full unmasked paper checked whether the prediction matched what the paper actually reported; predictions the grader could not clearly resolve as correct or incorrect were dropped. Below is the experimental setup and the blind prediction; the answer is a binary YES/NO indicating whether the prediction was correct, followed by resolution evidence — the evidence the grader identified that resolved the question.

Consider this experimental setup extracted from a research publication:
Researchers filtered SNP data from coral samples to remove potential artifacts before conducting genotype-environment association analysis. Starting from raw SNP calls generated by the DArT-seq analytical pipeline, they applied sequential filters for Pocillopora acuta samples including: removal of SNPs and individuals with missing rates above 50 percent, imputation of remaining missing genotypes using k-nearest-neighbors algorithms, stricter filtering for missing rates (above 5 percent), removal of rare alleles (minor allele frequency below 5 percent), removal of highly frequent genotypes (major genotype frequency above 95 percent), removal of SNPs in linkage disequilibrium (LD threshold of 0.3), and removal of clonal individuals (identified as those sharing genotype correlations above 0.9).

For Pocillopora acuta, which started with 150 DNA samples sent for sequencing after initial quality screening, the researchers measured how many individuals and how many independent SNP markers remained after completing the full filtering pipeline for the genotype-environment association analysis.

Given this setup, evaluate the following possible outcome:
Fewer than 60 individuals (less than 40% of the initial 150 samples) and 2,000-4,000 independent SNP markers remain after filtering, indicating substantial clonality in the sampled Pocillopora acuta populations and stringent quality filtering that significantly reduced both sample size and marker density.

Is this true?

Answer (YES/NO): NO